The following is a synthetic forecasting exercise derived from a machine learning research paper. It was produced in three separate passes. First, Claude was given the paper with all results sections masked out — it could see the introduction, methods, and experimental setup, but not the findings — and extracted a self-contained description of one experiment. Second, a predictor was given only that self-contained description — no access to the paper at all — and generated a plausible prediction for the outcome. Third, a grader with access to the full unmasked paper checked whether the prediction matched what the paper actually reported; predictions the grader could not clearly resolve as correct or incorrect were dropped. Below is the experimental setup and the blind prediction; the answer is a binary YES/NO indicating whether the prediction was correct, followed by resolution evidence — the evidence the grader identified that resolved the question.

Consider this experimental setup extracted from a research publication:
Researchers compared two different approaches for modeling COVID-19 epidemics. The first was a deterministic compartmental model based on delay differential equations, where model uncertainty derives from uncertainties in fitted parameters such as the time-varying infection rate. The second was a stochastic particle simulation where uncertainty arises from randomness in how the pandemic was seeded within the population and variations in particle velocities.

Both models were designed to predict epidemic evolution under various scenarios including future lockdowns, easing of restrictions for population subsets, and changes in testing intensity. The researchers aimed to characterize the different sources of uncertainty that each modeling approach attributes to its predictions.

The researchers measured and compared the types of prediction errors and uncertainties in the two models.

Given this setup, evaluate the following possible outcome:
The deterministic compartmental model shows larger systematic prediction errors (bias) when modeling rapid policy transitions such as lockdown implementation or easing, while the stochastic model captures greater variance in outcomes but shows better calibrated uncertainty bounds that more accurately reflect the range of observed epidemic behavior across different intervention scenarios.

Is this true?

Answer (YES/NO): NO